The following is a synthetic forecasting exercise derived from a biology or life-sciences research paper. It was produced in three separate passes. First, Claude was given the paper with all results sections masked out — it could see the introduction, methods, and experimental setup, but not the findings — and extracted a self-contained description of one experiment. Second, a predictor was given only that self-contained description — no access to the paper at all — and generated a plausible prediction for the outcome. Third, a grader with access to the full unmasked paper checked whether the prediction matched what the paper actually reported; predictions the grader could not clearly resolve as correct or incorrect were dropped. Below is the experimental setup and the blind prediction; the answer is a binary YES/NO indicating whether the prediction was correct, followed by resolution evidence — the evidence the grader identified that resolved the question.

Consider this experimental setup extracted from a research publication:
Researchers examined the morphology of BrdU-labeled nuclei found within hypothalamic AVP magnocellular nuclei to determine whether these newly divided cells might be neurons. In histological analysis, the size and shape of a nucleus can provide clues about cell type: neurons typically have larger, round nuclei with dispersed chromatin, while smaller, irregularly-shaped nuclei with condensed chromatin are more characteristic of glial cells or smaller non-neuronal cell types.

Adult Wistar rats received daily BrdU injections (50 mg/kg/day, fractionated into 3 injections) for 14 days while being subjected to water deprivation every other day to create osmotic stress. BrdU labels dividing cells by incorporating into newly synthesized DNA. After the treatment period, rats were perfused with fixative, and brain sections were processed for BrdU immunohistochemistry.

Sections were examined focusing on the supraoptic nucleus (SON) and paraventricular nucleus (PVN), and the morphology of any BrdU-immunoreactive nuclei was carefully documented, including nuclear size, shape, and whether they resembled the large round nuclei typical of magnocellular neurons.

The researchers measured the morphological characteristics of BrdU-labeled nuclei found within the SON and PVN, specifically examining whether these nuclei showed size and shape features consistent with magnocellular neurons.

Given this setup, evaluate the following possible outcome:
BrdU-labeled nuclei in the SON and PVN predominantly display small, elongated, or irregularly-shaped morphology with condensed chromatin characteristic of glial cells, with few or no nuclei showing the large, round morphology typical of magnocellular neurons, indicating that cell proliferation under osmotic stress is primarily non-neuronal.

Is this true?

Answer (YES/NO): NO